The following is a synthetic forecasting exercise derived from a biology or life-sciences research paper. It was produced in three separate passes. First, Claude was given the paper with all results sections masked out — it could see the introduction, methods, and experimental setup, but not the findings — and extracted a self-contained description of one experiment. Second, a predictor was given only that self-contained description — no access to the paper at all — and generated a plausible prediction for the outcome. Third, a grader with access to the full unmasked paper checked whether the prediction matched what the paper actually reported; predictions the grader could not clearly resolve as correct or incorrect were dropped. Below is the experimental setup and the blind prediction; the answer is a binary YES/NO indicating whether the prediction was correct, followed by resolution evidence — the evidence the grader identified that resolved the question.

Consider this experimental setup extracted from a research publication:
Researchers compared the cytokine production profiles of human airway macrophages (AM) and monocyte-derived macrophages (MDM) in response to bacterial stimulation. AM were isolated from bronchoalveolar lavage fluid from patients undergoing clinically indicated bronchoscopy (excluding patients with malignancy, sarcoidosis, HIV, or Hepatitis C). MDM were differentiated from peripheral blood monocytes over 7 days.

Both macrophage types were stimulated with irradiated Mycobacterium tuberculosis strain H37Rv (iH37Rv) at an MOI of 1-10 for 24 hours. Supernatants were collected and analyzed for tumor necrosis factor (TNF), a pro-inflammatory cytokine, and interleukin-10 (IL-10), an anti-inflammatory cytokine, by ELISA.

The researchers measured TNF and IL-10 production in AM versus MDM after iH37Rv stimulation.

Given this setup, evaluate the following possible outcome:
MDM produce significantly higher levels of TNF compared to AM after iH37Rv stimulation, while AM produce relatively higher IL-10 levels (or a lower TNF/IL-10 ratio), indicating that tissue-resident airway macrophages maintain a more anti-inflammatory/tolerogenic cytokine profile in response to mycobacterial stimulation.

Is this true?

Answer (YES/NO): NO